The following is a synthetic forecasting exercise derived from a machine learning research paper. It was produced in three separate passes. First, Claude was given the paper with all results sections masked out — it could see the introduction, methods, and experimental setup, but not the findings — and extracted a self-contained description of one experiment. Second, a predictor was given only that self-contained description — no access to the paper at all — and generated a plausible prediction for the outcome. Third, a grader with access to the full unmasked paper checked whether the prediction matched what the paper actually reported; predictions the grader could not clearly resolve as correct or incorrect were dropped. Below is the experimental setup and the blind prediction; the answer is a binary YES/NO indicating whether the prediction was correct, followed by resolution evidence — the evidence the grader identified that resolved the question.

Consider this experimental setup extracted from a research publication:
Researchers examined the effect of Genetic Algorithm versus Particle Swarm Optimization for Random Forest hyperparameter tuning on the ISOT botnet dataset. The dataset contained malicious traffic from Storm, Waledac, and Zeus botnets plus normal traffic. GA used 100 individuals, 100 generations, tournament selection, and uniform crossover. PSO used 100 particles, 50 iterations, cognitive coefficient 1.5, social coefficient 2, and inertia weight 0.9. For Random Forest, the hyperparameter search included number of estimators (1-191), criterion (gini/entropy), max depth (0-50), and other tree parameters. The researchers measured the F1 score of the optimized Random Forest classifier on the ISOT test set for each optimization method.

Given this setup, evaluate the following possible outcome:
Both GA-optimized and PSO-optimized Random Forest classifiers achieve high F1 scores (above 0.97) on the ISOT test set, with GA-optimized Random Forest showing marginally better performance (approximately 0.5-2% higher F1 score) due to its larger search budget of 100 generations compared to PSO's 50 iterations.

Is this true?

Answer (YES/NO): NO